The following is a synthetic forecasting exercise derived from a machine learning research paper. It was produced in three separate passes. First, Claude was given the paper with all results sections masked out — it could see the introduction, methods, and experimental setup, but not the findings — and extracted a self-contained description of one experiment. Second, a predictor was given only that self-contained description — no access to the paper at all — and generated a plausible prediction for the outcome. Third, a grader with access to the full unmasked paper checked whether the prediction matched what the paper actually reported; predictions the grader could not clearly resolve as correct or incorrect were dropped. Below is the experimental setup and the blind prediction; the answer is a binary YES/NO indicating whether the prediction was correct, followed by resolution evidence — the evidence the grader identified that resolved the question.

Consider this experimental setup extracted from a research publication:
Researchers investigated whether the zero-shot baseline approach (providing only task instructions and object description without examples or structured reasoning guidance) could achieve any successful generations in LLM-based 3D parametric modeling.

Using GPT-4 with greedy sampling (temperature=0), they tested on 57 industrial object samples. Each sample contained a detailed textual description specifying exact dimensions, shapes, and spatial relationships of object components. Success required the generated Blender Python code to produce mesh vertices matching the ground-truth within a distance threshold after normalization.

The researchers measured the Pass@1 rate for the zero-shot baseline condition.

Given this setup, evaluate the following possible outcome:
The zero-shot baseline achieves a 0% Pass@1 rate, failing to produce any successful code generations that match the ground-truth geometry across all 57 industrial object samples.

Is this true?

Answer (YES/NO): NO